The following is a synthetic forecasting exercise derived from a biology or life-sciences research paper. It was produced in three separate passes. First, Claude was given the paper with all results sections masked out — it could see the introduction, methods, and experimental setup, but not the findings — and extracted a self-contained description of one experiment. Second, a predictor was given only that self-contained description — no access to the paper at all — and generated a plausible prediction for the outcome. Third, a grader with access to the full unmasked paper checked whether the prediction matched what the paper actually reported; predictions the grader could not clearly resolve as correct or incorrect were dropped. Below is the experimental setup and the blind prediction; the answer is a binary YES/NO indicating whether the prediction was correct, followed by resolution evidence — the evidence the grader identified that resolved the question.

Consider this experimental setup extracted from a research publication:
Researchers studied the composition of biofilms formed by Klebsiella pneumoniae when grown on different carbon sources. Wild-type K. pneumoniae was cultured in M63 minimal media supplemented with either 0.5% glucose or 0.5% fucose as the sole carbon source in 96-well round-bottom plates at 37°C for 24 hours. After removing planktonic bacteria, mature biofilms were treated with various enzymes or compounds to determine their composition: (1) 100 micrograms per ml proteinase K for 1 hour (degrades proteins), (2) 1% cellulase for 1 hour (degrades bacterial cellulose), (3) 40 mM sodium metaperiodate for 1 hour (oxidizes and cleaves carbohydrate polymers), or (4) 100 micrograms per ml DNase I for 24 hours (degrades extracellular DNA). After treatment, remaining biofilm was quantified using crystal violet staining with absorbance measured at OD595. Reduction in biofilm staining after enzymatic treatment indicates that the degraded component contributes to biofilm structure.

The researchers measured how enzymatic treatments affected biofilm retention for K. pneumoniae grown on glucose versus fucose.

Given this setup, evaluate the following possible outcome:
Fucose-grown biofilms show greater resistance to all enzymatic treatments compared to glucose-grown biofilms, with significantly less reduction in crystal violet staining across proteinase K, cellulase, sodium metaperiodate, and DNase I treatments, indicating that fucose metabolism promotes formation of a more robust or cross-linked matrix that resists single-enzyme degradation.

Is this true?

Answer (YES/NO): NO